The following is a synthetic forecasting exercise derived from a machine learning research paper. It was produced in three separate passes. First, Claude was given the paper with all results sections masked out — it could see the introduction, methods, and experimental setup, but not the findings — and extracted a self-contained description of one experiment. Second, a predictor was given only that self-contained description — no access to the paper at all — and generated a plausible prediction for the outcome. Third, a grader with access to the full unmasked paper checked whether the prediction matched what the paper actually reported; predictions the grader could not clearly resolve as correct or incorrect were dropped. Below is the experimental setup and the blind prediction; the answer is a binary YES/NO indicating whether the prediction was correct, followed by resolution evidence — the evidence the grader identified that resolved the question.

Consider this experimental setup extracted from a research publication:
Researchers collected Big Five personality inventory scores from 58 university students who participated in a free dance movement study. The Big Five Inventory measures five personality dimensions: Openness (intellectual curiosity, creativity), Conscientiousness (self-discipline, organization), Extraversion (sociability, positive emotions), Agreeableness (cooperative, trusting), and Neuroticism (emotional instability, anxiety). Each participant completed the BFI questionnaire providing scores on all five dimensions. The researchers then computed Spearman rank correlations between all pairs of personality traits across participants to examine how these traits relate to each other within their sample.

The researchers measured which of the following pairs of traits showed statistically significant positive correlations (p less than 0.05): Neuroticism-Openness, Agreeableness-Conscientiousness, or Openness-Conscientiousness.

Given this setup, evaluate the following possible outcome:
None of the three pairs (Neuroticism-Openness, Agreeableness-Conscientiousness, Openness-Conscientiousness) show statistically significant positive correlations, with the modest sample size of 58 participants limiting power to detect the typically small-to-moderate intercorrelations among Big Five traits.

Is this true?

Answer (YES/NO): NO